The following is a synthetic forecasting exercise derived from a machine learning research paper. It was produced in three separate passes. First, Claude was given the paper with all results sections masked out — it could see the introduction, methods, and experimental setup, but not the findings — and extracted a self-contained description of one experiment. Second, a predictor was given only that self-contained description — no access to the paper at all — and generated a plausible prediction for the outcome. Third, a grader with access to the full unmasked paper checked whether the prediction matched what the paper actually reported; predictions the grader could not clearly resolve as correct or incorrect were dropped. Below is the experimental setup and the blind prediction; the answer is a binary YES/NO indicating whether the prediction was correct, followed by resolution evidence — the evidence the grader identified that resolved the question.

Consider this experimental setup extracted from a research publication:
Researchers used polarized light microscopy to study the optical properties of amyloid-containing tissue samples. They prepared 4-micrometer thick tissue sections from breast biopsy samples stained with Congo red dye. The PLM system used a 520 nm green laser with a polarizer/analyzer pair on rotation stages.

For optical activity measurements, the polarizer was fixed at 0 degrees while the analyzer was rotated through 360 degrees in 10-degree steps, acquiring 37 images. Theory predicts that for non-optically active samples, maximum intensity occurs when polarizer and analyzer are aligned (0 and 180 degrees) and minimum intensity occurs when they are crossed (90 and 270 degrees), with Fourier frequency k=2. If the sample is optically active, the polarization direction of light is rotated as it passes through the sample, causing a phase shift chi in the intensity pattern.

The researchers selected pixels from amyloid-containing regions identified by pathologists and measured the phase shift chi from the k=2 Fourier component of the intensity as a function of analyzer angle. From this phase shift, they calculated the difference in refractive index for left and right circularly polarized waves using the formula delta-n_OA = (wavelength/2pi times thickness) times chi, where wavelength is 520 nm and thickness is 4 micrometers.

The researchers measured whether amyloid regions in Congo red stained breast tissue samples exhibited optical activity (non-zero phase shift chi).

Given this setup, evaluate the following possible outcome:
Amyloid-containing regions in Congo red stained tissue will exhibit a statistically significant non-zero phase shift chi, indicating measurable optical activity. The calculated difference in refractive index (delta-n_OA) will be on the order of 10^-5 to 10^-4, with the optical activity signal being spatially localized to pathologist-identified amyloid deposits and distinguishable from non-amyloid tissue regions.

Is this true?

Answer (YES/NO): NO